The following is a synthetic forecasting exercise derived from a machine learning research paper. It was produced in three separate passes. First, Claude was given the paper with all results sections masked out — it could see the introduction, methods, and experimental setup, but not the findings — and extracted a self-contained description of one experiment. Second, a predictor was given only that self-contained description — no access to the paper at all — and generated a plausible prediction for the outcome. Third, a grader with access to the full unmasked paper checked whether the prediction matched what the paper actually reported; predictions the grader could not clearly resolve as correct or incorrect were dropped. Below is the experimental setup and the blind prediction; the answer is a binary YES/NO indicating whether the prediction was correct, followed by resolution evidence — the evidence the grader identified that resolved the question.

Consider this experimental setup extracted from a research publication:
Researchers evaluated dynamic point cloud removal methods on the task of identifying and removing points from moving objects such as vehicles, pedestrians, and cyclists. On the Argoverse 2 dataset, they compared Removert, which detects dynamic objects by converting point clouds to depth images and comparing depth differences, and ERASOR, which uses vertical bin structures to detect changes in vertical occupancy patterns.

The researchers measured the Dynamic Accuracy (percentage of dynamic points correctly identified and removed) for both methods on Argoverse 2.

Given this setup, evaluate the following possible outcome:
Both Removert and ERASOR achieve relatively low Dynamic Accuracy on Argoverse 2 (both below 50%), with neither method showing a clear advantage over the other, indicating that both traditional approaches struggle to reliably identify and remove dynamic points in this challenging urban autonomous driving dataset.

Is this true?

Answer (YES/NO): NO